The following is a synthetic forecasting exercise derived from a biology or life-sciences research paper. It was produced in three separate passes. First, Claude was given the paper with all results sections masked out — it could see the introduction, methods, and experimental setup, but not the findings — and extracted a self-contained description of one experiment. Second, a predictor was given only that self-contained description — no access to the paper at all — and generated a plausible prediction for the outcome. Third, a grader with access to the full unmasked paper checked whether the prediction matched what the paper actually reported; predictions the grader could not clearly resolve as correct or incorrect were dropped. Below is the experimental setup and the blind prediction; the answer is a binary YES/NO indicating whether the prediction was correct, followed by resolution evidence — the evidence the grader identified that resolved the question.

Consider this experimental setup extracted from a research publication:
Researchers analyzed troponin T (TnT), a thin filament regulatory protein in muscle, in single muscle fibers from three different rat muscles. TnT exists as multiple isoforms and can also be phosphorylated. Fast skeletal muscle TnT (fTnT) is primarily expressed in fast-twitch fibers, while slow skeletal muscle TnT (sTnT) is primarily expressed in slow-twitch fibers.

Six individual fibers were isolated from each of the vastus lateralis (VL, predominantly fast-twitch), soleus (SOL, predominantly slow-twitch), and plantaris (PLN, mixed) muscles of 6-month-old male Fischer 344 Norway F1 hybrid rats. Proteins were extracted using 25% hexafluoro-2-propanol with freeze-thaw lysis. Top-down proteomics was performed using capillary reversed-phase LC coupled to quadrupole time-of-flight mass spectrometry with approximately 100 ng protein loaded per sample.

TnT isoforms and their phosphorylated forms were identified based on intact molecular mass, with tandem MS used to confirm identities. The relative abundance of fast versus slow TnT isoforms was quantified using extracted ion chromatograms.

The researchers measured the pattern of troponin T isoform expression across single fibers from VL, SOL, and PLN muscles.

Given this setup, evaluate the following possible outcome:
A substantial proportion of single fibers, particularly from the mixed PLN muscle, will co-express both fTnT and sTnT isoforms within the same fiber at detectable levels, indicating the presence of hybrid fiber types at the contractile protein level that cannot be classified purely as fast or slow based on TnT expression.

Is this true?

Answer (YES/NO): NO